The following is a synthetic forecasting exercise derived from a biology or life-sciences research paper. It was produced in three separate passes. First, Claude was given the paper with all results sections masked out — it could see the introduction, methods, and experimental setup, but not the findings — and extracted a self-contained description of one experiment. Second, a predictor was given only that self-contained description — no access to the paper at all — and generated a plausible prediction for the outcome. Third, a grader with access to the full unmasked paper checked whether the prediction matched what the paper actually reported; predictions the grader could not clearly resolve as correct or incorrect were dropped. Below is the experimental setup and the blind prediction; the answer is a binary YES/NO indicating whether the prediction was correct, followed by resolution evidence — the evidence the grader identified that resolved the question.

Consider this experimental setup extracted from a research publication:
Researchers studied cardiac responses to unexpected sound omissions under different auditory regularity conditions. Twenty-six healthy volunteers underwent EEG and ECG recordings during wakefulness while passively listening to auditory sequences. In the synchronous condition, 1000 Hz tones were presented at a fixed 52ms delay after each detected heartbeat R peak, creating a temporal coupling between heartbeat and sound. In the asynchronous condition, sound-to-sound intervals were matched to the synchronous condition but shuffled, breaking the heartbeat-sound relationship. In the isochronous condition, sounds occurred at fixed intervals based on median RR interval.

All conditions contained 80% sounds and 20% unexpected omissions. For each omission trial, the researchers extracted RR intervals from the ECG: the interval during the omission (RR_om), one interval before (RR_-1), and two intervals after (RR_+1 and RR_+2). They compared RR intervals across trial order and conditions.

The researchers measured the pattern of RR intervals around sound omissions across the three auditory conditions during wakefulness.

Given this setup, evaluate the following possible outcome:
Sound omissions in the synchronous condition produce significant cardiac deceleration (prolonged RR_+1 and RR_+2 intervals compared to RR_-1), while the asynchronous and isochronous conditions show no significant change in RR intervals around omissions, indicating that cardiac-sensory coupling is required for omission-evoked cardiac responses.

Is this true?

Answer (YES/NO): YES